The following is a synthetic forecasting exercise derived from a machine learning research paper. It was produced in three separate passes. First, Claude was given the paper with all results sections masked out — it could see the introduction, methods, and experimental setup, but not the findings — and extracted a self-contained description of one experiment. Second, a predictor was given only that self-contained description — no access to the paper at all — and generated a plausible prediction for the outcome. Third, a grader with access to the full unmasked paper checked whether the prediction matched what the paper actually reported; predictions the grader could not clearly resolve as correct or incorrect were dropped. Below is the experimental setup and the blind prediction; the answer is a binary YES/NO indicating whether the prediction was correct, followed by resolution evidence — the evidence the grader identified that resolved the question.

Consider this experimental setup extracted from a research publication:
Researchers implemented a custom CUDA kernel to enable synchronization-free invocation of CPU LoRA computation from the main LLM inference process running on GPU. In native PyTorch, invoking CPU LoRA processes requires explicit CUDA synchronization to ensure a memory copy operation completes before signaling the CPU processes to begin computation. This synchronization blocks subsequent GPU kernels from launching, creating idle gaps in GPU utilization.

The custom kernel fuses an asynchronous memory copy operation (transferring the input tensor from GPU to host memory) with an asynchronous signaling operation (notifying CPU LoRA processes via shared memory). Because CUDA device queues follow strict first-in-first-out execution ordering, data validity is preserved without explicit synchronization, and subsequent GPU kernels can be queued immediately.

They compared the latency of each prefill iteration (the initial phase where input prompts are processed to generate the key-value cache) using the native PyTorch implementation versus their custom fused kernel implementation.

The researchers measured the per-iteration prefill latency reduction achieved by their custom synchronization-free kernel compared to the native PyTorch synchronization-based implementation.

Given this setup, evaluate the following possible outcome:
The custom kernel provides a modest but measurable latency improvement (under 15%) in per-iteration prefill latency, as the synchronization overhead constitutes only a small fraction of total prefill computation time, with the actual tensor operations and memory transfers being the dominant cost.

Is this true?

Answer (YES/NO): NO